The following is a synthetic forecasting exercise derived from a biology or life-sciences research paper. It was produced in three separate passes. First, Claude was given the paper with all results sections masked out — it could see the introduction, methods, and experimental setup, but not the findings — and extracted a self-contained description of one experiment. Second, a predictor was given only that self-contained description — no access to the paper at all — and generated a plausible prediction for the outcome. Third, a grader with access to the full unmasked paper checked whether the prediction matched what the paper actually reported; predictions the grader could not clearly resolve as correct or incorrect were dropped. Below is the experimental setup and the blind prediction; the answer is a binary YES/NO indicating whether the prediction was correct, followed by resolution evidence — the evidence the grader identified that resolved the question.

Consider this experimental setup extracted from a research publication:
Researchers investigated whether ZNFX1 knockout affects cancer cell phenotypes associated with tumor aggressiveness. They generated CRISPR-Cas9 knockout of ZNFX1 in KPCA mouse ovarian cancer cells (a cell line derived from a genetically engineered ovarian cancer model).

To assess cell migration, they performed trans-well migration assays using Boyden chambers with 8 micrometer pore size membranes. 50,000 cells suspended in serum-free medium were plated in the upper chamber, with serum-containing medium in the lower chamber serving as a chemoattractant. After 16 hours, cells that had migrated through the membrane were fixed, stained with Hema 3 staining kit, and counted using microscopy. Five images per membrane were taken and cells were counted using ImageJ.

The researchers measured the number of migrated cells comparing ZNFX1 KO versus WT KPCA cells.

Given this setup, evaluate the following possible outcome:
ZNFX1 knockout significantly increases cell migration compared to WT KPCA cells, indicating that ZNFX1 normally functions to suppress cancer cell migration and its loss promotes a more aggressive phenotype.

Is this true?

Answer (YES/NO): YES